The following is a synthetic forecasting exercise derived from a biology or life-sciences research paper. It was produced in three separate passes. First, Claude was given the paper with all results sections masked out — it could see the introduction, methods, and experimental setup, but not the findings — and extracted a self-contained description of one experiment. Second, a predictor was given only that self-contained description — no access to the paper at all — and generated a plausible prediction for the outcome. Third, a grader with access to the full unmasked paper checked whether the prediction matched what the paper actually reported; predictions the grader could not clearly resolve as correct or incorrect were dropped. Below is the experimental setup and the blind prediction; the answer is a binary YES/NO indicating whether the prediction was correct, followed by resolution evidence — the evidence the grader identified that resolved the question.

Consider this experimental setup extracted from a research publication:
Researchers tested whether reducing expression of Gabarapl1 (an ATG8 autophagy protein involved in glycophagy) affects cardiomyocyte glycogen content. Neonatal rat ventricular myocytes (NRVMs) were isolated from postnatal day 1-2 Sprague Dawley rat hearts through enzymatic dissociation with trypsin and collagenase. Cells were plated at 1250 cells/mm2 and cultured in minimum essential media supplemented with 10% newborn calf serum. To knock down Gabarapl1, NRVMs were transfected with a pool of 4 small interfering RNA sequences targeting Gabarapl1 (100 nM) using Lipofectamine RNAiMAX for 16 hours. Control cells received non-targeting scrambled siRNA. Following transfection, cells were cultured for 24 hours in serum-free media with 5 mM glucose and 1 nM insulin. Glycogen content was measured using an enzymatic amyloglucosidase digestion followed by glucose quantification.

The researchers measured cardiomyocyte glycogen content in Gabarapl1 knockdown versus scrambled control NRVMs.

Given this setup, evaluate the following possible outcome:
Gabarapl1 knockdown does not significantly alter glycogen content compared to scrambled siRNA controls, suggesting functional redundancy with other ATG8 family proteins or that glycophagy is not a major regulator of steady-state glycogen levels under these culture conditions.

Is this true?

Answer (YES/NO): NO